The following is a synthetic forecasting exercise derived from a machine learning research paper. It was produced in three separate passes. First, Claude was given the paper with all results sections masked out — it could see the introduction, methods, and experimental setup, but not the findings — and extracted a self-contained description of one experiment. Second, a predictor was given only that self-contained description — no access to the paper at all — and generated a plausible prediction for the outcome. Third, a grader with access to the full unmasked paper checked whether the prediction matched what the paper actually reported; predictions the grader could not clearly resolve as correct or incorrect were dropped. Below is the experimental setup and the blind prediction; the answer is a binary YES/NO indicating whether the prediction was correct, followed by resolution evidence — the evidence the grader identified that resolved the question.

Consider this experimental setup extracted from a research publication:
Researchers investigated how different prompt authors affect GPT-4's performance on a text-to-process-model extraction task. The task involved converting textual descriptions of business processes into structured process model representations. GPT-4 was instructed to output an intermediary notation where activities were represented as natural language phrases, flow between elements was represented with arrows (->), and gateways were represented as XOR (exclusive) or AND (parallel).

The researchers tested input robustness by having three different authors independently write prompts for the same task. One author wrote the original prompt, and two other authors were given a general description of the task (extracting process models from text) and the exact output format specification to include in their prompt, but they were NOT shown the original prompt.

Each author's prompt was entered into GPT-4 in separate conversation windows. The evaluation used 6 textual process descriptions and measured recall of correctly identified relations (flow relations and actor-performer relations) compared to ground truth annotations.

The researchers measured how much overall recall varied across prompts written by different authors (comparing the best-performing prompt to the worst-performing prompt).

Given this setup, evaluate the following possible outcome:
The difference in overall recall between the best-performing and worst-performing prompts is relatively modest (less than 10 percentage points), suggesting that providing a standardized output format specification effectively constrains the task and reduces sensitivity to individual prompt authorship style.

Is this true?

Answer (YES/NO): NO